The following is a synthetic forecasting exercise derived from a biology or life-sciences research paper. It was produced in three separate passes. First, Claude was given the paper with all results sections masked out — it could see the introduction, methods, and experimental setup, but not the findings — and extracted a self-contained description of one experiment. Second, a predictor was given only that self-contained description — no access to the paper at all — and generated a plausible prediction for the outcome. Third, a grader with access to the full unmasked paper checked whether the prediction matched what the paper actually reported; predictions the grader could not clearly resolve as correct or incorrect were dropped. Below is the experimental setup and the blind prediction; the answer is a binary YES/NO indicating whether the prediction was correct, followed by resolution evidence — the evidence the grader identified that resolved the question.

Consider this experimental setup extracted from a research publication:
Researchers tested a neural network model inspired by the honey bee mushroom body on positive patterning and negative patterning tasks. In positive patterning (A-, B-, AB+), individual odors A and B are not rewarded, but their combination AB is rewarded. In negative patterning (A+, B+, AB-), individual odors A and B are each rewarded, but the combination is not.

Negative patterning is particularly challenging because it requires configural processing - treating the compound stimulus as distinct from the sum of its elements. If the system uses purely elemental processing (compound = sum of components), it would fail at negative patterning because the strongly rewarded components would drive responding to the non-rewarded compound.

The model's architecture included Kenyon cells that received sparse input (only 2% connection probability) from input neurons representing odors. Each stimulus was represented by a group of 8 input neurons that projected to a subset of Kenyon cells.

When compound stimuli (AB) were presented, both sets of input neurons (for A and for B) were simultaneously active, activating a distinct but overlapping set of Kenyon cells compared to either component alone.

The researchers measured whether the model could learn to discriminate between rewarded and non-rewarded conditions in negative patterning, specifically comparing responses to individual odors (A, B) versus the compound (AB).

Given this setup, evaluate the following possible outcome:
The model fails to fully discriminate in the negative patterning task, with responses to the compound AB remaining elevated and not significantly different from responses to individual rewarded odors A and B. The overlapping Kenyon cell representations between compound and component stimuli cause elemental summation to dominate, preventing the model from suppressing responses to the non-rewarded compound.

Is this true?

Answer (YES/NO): NO